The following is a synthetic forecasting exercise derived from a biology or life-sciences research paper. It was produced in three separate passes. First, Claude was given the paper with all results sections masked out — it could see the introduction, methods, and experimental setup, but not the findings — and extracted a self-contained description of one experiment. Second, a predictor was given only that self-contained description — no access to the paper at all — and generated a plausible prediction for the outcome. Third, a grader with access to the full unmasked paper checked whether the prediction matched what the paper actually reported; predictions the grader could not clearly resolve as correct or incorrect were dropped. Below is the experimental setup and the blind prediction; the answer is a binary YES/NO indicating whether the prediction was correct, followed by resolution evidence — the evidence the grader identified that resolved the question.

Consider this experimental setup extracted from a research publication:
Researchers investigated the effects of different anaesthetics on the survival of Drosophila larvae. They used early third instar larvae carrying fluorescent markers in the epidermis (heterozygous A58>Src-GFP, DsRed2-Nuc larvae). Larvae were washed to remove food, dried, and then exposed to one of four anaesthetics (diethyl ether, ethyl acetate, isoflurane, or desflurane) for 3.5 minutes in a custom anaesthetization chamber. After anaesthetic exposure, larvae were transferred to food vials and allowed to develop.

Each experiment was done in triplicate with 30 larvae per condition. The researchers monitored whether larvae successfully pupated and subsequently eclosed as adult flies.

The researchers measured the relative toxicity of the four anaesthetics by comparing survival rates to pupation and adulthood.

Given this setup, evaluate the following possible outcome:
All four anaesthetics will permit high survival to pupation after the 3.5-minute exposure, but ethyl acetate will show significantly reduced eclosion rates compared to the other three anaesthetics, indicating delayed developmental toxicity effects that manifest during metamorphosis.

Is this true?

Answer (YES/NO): NO